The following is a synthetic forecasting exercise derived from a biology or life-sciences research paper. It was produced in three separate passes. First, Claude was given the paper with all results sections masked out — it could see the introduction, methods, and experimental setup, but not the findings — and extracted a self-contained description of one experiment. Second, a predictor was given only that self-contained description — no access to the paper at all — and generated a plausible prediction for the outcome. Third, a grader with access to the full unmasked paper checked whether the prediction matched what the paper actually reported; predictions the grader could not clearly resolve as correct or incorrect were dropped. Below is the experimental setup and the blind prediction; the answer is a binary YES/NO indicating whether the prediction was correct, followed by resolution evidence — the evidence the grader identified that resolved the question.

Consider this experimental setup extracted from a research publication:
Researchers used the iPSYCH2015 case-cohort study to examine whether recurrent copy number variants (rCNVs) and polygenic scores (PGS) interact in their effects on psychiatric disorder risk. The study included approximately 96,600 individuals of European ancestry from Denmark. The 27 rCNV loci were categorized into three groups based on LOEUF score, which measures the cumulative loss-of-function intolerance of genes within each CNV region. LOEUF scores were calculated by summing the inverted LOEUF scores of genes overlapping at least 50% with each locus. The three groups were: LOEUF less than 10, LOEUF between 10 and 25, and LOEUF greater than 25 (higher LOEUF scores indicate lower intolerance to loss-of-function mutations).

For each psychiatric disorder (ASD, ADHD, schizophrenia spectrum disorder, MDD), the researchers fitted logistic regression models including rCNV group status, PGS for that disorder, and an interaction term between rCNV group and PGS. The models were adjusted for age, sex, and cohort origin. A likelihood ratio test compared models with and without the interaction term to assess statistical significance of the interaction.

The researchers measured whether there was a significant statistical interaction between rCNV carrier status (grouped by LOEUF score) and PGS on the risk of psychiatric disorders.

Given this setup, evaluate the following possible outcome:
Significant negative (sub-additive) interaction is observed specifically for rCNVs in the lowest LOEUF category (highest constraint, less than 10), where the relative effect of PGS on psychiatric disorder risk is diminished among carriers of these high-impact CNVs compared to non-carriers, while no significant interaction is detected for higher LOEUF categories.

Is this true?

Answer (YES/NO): NO